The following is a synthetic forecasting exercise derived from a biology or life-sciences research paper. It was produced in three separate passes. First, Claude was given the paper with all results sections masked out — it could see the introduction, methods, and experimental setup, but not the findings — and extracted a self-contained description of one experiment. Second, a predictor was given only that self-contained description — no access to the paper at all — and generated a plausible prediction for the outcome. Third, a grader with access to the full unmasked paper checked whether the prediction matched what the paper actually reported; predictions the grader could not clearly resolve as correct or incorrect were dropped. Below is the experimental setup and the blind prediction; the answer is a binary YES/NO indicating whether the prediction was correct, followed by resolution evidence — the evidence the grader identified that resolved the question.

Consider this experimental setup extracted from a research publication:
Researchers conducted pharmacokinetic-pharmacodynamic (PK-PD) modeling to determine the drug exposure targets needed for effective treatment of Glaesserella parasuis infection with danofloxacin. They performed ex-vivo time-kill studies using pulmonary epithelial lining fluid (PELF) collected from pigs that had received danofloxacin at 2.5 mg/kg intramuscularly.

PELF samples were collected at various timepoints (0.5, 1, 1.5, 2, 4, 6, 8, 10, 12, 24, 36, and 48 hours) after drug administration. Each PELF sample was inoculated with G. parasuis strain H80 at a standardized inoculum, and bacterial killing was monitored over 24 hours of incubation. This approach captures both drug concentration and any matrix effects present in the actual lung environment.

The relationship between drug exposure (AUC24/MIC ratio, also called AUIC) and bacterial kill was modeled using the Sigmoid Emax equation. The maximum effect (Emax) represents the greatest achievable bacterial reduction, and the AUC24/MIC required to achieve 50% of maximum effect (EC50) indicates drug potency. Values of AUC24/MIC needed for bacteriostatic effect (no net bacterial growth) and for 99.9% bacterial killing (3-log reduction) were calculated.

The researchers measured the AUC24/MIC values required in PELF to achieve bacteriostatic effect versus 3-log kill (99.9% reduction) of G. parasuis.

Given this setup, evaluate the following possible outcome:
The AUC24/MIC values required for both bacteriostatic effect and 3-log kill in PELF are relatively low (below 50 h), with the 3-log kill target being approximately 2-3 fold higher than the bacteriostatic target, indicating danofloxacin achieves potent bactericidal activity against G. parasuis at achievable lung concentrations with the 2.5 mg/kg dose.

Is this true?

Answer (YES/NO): YES